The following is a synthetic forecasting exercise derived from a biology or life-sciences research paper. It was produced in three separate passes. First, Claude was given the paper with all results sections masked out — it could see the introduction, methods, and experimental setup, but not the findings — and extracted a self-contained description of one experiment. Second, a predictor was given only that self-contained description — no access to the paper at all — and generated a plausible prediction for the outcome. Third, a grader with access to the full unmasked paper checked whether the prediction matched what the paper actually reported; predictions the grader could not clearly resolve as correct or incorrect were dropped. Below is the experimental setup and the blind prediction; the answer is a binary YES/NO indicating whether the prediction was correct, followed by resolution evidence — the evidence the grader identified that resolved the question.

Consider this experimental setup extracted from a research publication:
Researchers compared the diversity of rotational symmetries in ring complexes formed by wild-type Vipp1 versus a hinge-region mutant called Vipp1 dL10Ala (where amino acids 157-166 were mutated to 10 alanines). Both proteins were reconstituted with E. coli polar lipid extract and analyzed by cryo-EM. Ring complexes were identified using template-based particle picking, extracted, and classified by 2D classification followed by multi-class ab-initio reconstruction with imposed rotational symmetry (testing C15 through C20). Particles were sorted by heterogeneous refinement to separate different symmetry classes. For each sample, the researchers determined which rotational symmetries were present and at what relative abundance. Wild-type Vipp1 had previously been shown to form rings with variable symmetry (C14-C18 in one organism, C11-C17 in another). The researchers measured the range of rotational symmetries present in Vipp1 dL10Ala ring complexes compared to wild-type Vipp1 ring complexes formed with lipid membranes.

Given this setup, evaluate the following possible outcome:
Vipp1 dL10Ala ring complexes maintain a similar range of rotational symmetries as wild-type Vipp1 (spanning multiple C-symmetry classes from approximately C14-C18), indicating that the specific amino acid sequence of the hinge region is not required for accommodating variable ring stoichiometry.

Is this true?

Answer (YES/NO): NO